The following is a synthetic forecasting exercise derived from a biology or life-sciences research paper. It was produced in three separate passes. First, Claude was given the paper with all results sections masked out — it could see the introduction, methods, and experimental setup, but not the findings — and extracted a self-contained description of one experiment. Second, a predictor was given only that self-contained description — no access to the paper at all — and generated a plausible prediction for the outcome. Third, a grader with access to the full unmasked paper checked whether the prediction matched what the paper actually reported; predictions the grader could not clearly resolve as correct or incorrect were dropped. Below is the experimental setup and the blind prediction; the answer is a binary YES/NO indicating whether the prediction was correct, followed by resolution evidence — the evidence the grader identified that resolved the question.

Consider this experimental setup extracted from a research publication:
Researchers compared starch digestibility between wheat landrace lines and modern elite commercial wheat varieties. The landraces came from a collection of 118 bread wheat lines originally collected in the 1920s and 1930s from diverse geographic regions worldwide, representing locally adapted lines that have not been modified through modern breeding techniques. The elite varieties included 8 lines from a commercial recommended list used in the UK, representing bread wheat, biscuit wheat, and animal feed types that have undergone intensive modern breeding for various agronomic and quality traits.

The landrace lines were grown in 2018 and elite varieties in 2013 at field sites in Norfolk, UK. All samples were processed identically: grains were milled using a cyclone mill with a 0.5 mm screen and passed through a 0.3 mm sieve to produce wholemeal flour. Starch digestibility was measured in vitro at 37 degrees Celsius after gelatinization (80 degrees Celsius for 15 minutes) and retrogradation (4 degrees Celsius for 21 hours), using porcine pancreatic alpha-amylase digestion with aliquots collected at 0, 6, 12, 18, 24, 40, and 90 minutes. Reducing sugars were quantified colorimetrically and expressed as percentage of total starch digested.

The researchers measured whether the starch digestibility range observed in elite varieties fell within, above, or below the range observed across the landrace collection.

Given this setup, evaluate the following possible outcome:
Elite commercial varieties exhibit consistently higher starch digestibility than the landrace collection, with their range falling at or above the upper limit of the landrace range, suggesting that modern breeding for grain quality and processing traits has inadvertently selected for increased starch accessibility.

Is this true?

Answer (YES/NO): NO